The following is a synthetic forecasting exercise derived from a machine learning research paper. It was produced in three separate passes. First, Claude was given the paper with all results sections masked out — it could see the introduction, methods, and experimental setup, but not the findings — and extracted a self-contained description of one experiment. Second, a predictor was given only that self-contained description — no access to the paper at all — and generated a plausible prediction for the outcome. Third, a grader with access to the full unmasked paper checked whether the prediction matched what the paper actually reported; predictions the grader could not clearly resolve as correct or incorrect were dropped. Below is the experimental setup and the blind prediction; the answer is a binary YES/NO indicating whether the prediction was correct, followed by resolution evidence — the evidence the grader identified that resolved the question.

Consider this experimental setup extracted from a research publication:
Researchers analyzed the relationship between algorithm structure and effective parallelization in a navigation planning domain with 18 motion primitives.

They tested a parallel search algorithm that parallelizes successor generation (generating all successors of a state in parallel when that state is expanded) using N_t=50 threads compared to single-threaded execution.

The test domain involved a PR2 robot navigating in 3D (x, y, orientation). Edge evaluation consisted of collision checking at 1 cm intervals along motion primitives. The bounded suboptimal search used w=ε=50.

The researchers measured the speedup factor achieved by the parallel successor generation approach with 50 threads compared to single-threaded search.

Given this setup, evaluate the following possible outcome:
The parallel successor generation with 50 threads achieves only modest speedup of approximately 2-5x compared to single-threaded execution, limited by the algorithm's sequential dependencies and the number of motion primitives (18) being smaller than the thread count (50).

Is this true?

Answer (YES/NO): YES